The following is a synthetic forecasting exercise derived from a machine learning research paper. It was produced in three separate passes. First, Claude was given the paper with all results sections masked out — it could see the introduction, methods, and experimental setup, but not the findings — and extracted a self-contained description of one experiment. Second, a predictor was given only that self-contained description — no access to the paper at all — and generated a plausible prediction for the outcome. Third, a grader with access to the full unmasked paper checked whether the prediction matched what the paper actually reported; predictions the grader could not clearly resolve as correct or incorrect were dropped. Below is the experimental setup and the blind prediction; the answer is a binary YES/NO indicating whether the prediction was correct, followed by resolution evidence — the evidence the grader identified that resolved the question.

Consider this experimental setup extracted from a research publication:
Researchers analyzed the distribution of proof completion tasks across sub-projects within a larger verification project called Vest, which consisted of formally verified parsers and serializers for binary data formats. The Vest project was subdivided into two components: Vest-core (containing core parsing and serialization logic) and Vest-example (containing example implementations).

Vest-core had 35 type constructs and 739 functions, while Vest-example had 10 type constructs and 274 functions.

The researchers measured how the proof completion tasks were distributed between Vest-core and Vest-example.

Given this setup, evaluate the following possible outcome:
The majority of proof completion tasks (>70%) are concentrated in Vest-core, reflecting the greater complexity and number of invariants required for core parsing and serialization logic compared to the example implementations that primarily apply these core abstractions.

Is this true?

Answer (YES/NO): YES